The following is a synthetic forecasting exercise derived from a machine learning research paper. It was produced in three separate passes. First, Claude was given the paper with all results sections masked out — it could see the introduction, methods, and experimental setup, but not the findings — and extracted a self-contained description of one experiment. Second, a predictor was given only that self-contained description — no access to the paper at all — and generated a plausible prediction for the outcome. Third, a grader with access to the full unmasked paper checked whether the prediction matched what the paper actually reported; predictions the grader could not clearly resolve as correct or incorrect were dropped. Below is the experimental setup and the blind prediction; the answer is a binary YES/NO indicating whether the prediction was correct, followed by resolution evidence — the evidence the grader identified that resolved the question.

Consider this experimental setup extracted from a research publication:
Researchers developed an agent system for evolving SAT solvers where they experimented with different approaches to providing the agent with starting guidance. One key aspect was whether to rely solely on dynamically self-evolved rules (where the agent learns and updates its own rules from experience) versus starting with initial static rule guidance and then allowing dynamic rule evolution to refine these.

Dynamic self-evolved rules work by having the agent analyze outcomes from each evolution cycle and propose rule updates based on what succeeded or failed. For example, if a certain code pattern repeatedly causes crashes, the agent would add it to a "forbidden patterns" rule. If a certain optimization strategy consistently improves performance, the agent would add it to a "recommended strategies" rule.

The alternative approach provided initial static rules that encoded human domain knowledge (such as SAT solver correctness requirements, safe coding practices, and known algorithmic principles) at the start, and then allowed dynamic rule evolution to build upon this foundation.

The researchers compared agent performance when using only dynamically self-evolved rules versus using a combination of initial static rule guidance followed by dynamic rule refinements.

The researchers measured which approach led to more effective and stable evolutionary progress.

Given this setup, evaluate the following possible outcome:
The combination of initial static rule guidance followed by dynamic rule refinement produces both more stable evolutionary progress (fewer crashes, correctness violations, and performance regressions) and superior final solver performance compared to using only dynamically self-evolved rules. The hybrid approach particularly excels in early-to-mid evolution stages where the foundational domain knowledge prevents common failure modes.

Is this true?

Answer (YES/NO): YES